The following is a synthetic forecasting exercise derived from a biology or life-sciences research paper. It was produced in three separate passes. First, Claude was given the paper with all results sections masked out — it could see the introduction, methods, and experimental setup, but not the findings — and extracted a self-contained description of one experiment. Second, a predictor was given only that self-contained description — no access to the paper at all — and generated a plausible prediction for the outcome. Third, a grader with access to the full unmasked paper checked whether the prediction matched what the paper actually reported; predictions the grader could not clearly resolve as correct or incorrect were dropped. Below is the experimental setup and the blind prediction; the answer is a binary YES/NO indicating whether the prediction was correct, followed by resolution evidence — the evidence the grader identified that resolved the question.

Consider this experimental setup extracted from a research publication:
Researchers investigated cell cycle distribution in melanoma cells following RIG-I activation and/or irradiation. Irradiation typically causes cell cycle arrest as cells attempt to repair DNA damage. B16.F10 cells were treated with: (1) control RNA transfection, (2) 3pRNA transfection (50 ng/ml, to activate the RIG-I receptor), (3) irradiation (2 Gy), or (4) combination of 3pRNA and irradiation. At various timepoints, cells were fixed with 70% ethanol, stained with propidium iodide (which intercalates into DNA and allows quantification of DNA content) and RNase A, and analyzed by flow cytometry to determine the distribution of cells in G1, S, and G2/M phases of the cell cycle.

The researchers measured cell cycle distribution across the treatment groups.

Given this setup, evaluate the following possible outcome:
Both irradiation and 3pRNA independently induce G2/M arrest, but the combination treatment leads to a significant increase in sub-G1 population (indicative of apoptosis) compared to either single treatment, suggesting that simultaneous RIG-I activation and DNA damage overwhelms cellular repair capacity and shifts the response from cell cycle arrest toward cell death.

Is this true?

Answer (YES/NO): NO